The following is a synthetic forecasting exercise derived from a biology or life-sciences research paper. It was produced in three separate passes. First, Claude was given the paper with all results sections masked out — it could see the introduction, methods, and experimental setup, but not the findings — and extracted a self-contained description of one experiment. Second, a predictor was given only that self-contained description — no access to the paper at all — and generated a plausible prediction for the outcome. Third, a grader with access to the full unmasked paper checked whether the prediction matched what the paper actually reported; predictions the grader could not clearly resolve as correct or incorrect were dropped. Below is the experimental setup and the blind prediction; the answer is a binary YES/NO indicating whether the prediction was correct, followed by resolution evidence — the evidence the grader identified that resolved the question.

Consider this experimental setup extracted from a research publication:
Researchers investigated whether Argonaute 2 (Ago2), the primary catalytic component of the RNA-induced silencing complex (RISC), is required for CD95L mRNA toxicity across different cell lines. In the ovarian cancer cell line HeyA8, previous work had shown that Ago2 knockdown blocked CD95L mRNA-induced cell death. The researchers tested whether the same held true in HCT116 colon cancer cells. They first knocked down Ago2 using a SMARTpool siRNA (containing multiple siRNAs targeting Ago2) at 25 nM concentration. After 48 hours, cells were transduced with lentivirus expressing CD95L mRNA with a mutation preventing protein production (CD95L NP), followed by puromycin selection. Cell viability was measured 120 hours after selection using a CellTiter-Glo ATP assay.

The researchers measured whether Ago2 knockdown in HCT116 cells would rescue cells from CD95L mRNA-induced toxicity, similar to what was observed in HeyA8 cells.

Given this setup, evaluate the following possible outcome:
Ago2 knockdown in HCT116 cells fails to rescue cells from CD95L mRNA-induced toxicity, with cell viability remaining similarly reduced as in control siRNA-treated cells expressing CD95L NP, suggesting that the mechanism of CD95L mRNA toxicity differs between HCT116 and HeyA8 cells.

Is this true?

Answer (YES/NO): YES